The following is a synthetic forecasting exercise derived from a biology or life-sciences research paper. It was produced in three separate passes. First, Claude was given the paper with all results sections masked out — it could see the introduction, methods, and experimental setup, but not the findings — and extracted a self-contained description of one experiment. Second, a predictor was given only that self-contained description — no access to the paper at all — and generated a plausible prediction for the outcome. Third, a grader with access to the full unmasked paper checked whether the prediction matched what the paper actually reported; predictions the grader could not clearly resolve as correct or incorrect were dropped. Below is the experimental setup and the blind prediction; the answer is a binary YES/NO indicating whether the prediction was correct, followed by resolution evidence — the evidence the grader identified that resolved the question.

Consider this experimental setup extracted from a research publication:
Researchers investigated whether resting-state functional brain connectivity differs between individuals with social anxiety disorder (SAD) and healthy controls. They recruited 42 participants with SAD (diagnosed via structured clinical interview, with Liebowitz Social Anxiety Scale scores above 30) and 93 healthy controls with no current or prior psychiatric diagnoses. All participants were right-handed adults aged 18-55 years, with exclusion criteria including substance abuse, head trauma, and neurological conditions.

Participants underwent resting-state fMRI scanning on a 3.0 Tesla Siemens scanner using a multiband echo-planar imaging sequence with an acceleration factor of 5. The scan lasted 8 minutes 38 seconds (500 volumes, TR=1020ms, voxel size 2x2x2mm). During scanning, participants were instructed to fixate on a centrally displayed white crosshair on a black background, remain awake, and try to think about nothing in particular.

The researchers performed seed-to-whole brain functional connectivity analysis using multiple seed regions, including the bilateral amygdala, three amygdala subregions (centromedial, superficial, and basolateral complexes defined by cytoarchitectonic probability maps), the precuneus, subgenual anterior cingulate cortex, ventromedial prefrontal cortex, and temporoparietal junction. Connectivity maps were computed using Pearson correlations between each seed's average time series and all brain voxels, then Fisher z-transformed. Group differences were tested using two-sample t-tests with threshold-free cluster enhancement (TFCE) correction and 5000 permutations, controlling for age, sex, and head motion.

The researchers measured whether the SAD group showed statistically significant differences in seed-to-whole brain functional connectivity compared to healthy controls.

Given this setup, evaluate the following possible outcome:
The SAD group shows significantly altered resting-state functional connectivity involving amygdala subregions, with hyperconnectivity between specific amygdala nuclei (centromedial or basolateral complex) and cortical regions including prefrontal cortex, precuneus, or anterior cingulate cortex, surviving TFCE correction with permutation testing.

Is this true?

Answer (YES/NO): NO